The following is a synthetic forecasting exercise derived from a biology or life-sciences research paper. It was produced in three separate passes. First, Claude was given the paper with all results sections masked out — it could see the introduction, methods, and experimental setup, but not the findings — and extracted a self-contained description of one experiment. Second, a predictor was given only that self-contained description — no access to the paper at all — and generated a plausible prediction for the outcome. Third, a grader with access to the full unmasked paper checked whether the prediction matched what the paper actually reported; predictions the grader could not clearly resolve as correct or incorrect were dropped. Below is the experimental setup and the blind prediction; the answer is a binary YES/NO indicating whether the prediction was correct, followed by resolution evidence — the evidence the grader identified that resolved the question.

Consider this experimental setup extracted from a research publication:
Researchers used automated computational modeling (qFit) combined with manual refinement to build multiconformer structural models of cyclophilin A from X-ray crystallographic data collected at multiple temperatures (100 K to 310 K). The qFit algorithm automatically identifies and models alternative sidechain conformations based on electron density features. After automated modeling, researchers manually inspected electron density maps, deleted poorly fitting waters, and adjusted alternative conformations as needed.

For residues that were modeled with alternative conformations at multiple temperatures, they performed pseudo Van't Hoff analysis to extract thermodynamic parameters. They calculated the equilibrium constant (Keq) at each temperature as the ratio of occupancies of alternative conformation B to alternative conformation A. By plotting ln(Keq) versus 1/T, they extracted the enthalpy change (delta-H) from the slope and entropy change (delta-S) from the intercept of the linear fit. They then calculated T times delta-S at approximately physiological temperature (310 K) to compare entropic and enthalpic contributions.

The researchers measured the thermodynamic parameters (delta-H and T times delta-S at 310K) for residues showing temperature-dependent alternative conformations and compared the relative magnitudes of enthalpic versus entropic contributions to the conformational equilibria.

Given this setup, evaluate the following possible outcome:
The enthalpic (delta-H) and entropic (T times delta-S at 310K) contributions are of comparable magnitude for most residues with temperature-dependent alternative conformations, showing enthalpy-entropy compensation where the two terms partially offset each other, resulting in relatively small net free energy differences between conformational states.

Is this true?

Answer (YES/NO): NO